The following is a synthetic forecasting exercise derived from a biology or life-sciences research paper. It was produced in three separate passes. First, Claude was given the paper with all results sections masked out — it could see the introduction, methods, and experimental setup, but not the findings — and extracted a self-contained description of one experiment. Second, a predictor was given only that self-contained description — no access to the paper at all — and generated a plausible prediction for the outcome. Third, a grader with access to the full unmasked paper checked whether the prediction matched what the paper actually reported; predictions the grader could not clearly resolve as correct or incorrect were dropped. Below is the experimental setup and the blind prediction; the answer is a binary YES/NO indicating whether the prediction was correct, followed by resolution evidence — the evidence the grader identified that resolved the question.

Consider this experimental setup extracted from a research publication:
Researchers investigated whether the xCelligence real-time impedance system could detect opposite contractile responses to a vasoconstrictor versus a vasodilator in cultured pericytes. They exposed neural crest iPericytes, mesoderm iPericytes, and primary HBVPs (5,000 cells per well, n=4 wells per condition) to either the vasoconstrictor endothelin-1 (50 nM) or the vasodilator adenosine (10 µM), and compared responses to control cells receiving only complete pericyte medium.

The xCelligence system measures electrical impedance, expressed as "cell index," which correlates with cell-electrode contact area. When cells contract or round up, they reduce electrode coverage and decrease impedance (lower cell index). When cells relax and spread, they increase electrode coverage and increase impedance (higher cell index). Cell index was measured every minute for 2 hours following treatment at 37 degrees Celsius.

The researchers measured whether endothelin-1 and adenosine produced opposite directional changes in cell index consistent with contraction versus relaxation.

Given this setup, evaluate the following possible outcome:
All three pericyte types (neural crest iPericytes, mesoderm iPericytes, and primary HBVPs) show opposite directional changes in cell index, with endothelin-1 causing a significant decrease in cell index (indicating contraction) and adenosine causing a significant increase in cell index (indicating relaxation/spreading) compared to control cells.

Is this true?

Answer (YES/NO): YES